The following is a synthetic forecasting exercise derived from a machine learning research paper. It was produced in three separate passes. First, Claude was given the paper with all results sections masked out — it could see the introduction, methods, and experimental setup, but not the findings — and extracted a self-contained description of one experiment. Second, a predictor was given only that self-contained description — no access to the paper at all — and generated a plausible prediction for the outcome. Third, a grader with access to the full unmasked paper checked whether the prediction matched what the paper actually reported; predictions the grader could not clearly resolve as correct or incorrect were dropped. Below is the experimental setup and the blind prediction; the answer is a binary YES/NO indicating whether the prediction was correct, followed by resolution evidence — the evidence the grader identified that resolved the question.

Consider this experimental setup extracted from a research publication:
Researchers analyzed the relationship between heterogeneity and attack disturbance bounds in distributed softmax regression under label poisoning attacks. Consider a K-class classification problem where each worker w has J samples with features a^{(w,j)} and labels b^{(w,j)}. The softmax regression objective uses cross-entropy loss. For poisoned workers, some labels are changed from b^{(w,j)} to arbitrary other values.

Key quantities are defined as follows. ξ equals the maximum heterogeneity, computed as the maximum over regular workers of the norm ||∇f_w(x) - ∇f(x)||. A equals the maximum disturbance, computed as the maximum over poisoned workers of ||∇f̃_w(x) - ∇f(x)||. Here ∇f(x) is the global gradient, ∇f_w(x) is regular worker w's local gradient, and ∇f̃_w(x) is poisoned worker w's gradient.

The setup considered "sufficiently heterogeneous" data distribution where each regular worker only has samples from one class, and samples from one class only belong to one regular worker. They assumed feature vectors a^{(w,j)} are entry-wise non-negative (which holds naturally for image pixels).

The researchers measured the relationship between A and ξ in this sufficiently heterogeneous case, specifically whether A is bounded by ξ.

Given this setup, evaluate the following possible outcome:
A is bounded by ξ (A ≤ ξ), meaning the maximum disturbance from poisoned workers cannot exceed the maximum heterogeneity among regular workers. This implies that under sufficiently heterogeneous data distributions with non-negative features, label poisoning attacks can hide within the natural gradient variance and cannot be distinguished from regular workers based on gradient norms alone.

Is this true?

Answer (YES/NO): NO